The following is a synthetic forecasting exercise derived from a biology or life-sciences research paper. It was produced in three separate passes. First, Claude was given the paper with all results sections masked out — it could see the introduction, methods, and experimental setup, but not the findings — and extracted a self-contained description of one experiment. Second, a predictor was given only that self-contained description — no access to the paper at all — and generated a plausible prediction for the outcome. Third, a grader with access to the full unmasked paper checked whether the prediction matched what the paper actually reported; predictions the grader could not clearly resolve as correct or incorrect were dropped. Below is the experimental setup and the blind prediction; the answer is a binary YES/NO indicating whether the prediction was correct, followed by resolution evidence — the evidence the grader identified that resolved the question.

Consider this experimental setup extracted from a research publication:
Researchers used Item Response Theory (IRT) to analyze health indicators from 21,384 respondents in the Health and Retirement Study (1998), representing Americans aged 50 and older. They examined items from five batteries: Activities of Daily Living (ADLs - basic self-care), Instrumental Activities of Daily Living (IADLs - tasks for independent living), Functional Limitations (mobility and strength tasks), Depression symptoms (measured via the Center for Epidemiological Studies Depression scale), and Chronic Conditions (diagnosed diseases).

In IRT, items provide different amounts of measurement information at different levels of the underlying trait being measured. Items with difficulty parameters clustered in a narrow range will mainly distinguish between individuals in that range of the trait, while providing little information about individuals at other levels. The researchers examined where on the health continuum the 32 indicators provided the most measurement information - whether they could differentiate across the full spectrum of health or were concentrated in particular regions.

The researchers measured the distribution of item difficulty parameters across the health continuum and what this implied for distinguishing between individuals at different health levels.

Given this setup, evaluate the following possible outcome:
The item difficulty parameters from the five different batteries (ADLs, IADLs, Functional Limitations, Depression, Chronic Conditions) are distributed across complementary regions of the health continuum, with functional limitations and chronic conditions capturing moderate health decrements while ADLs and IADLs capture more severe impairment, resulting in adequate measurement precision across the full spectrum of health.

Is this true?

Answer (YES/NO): NO